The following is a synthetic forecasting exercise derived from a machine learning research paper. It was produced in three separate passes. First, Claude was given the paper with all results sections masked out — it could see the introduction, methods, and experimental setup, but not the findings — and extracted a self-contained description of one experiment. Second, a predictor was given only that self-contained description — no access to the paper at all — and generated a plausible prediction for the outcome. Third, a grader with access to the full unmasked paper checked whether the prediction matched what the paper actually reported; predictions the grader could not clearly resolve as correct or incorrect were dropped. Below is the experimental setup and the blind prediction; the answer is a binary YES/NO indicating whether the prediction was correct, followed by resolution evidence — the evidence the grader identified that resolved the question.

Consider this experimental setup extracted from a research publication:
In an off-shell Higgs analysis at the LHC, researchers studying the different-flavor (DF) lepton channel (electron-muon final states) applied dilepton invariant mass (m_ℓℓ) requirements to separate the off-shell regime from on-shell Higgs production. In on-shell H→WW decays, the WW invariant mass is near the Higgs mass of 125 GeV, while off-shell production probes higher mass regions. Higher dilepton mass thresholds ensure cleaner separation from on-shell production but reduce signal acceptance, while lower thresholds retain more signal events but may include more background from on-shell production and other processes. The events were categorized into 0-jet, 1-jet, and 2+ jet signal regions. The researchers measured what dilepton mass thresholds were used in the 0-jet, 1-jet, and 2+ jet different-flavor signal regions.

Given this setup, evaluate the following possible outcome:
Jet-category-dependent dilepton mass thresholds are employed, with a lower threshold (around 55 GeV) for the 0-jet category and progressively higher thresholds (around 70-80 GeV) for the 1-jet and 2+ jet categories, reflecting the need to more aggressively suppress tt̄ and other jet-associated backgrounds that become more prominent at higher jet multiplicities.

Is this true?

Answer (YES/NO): NO